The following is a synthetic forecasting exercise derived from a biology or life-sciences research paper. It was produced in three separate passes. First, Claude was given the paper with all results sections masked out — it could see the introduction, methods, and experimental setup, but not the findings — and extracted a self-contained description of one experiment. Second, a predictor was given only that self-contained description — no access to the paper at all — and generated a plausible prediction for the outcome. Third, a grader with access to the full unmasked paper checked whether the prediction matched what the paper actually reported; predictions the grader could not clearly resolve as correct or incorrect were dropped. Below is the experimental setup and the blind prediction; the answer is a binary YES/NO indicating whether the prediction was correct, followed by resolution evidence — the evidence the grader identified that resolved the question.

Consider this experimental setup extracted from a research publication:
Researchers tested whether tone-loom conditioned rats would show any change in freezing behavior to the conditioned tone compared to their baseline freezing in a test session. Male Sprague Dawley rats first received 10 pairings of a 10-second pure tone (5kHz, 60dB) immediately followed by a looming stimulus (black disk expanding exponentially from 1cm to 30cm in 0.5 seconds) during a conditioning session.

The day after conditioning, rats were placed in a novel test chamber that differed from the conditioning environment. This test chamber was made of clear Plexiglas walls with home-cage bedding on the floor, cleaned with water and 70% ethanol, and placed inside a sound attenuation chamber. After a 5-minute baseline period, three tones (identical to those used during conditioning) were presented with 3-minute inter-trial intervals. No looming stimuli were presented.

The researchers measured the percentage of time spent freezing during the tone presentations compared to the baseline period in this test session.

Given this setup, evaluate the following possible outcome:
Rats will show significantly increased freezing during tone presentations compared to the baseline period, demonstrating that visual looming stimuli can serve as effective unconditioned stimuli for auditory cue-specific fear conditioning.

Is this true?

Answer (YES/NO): NO